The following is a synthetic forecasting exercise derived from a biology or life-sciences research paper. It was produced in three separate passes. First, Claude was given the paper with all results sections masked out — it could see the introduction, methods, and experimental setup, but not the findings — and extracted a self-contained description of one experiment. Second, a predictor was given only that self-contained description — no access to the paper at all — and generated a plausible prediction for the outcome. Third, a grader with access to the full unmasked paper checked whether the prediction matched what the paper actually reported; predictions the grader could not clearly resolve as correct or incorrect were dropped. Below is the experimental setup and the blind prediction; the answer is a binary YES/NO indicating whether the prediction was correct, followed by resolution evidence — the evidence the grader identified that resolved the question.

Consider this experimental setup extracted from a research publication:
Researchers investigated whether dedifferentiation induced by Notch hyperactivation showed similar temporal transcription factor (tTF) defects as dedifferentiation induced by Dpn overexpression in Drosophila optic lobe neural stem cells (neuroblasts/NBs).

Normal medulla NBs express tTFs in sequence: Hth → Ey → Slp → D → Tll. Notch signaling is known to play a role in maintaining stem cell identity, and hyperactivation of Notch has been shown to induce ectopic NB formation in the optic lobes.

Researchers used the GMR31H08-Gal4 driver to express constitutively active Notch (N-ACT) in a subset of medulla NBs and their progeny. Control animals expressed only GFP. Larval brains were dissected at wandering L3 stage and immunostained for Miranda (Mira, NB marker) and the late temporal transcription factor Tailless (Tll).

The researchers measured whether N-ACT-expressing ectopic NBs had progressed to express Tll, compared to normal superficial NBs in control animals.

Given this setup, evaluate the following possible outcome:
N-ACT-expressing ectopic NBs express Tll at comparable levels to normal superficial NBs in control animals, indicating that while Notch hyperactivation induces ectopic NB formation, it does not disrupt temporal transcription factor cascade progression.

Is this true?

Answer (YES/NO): NO